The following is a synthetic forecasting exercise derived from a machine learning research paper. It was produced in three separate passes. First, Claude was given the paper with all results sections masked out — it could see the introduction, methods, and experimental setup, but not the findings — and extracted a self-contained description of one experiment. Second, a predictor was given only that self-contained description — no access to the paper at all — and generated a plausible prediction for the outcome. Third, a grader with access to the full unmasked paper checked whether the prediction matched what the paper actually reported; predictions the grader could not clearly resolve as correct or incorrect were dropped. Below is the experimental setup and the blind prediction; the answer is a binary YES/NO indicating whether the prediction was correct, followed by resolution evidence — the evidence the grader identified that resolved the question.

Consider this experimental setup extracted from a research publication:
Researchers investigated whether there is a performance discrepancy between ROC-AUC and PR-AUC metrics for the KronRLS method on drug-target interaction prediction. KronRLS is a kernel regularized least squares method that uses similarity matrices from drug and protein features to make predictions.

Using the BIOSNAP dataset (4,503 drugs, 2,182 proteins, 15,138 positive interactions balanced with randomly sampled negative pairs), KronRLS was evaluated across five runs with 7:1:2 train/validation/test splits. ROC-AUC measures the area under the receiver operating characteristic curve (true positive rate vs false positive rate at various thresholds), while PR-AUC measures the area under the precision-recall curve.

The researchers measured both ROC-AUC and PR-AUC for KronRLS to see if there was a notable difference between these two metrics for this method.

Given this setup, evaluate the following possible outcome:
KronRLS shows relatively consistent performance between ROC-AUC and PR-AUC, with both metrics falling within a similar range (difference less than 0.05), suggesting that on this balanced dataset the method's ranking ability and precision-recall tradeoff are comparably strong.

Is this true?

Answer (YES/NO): YES